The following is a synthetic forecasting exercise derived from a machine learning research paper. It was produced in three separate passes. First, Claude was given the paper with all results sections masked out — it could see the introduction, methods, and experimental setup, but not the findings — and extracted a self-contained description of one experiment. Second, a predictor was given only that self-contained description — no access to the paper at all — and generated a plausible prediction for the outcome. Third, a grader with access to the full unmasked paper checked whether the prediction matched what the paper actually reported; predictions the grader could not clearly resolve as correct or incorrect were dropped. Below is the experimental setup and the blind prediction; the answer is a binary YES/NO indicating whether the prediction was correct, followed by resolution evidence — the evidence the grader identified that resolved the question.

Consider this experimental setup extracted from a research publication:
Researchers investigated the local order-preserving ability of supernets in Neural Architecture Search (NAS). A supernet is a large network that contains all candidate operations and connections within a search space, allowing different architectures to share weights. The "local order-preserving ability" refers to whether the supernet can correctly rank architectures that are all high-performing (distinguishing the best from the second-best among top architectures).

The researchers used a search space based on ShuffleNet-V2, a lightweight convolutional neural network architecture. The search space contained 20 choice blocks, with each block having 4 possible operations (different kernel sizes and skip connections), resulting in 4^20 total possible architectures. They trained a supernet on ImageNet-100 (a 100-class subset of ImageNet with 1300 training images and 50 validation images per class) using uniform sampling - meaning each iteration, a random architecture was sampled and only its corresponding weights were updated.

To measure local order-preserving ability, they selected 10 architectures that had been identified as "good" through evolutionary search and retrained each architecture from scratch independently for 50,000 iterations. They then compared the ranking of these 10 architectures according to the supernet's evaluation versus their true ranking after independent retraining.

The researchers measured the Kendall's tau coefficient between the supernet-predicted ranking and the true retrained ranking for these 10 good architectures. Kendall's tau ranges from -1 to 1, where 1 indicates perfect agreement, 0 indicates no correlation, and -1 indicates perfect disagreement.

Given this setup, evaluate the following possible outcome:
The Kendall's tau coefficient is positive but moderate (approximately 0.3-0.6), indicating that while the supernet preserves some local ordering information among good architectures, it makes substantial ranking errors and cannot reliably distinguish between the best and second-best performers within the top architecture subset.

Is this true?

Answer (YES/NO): NO